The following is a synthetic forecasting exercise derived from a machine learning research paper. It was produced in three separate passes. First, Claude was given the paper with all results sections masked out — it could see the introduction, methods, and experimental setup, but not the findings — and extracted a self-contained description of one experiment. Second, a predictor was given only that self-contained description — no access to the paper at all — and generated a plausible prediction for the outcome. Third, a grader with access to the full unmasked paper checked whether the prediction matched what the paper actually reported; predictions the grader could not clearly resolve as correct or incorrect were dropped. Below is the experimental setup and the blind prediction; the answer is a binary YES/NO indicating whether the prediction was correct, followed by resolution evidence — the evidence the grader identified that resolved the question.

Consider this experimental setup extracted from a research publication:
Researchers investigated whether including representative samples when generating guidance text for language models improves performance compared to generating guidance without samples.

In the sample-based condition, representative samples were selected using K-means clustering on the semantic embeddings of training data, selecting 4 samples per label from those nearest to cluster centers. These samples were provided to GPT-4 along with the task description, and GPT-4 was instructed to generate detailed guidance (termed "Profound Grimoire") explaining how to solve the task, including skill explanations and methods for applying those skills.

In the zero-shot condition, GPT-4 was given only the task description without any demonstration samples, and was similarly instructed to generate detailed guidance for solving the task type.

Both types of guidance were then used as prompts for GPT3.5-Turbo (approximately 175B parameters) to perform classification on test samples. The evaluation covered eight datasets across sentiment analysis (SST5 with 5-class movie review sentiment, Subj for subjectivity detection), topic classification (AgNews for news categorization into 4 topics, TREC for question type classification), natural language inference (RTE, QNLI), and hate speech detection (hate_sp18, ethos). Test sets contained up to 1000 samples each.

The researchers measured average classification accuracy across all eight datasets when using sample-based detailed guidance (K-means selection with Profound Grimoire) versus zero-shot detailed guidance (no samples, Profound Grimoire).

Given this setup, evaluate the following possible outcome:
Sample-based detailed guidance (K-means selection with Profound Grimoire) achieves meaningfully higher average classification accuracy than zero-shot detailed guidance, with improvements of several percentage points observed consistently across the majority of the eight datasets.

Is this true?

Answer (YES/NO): NO